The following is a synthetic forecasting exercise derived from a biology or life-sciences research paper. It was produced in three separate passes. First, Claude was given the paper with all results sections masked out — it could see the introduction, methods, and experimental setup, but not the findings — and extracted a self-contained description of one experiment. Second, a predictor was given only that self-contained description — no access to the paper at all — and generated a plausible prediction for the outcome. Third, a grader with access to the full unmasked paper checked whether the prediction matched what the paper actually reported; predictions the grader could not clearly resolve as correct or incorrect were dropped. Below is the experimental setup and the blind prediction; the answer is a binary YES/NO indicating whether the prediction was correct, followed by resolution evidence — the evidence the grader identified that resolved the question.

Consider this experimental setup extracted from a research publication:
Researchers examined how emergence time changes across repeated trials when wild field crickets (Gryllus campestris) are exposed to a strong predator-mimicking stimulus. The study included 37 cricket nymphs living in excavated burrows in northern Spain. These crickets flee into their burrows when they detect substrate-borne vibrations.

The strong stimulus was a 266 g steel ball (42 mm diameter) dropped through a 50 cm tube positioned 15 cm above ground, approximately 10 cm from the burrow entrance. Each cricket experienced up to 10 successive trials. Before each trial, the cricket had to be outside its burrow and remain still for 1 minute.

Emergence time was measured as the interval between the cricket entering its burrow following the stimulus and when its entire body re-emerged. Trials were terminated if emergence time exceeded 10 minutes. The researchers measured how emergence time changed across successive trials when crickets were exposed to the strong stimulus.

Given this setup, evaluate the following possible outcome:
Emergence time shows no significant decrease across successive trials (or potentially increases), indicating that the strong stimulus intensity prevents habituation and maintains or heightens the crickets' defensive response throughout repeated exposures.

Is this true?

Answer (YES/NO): YES